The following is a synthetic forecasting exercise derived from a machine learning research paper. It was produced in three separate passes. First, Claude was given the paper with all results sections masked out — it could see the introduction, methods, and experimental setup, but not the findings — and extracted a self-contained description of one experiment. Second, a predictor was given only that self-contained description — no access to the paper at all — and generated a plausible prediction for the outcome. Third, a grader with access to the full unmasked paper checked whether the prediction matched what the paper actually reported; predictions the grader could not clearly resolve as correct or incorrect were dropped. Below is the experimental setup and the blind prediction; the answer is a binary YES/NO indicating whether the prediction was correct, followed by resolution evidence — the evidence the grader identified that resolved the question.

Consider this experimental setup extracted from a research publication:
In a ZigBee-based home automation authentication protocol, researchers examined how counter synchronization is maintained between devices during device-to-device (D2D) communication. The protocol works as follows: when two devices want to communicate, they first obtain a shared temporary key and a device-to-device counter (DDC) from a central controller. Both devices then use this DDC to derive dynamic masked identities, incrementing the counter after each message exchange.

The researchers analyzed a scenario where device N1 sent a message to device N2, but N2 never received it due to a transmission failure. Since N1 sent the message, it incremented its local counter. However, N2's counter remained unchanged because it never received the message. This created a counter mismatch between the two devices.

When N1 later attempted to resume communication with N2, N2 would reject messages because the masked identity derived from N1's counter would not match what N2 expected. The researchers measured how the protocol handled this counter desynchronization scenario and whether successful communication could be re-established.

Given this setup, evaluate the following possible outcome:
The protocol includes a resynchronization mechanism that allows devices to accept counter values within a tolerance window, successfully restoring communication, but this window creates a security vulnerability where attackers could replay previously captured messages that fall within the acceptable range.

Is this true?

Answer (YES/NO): NO